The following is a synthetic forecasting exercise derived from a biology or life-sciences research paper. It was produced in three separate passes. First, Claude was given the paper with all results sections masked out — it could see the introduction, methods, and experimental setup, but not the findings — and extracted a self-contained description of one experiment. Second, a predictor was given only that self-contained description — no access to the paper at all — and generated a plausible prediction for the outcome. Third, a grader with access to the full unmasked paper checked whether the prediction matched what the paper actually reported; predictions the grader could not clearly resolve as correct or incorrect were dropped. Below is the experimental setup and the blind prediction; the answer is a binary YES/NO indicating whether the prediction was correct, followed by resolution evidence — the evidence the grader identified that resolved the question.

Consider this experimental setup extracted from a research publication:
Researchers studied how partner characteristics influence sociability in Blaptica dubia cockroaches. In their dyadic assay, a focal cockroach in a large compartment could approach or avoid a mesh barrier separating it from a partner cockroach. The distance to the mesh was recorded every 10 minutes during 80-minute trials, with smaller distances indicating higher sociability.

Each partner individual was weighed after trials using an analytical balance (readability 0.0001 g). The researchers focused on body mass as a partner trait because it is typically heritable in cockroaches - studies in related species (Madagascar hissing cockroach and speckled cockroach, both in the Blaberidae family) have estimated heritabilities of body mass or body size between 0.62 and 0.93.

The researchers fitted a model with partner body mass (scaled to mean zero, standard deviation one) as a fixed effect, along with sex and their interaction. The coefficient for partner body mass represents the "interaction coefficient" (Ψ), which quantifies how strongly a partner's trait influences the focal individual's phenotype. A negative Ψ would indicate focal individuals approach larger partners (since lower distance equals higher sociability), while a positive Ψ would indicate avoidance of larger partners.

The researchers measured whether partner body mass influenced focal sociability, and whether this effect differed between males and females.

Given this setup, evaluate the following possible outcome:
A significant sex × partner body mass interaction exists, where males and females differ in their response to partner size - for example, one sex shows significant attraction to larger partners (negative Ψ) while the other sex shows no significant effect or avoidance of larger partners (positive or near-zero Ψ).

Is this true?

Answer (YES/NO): YES